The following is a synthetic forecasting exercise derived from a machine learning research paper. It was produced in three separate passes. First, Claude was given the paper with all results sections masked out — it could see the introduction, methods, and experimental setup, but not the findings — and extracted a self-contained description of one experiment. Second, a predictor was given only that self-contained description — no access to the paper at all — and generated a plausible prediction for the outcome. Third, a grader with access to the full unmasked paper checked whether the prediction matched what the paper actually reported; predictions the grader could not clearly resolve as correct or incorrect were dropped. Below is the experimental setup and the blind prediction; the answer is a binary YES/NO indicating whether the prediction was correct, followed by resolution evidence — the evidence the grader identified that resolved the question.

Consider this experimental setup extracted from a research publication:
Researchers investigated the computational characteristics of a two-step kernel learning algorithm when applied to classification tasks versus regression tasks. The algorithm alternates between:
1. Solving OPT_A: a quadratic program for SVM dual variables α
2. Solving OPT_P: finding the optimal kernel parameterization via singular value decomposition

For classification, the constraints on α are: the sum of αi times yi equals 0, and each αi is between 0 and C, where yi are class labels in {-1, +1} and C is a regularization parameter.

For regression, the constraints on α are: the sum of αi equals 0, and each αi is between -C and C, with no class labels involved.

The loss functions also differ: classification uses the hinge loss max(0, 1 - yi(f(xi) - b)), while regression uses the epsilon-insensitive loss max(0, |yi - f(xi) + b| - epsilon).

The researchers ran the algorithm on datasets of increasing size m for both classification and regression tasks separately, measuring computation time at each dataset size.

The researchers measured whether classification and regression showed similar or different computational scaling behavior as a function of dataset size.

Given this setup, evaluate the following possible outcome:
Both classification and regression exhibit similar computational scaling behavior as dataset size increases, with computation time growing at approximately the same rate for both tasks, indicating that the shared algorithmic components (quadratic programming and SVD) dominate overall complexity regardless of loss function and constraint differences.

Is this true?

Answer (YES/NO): YES